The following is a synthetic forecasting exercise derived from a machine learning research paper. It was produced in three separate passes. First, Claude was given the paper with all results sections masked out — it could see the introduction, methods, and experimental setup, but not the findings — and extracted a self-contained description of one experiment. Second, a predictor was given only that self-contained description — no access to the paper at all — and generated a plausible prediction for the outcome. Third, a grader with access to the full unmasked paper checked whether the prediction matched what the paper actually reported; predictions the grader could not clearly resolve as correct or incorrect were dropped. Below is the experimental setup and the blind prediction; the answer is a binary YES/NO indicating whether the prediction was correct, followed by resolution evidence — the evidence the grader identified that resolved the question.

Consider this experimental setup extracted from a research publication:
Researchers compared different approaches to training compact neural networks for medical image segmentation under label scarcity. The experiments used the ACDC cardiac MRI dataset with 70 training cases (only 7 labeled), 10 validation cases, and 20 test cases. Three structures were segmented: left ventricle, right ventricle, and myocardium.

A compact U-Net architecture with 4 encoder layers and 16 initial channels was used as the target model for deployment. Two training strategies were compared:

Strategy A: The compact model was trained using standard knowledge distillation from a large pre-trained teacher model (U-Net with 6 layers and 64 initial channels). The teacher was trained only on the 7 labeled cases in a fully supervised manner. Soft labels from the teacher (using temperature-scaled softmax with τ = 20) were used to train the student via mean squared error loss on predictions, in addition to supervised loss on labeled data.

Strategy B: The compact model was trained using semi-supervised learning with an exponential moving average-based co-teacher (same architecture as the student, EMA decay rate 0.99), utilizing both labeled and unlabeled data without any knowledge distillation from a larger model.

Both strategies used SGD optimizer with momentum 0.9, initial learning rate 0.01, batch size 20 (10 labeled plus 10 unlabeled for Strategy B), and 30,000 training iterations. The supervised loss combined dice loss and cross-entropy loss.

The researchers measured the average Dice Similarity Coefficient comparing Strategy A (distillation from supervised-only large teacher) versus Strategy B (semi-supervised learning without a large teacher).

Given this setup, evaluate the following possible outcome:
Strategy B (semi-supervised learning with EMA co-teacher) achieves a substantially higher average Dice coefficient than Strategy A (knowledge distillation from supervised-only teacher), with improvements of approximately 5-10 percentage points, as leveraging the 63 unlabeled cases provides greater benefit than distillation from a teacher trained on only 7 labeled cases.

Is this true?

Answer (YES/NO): NO